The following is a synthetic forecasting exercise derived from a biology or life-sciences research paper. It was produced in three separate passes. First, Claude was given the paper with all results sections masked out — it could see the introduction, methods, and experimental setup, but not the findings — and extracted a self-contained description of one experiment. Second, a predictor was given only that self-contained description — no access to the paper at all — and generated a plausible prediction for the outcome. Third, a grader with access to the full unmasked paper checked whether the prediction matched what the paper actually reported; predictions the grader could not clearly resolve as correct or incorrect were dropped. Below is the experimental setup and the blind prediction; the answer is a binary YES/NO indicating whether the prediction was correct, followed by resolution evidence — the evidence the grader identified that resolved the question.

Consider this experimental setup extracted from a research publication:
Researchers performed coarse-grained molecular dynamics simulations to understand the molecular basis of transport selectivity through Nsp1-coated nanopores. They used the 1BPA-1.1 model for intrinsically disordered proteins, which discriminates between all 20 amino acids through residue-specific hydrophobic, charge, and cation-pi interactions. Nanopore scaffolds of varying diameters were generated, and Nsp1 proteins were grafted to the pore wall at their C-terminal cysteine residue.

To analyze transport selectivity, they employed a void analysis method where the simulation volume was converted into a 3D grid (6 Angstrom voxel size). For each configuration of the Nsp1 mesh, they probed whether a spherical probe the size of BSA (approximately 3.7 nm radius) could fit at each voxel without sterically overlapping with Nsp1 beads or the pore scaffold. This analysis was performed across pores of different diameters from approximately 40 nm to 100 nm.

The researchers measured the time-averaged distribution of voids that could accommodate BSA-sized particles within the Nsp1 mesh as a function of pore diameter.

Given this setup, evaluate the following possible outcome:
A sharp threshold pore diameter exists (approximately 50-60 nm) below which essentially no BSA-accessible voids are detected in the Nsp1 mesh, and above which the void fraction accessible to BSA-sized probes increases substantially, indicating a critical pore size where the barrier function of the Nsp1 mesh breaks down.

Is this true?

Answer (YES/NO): NO